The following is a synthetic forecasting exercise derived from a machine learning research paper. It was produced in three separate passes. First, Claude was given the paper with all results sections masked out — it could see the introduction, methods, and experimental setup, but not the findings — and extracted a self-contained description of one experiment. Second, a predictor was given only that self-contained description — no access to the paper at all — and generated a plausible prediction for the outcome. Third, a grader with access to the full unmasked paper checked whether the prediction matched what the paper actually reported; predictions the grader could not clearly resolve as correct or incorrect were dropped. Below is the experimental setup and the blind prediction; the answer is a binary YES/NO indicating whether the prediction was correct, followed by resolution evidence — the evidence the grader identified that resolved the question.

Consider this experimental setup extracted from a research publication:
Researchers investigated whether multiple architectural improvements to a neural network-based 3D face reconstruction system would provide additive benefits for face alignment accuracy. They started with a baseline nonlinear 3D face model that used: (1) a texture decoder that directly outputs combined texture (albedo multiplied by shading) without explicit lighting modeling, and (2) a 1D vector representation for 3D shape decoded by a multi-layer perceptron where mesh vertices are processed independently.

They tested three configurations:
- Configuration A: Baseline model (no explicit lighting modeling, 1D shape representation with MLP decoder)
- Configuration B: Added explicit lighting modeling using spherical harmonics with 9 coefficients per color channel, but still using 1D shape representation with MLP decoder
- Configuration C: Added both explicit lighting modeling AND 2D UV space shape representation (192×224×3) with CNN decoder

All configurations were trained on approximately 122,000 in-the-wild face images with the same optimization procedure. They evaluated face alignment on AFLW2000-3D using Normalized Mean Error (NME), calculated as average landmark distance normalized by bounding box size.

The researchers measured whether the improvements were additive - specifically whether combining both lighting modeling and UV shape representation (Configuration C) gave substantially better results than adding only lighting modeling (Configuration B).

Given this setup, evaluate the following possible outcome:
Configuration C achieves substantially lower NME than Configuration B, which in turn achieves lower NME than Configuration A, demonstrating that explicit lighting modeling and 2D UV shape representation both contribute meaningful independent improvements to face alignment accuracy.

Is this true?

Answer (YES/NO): YES